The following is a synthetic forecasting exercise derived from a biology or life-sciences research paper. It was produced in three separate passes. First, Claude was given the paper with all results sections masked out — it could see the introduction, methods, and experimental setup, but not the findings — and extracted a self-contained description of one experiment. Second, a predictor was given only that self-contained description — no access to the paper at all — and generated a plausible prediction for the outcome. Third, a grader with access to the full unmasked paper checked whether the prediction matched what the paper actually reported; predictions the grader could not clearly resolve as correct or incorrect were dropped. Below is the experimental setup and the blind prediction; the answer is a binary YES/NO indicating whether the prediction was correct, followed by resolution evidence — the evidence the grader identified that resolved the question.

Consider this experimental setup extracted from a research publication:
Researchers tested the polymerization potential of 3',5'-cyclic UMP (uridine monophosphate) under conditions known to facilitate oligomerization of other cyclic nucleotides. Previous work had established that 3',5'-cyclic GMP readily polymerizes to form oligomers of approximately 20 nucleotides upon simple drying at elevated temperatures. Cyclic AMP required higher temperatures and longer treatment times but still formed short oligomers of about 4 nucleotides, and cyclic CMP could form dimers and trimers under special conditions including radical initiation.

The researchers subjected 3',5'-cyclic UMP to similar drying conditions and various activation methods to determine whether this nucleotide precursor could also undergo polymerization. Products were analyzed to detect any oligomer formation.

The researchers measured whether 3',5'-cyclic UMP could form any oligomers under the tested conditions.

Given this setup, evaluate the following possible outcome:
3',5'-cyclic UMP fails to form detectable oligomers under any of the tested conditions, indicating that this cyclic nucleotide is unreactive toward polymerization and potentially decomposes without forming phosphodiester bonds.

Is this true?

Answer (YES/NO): YES